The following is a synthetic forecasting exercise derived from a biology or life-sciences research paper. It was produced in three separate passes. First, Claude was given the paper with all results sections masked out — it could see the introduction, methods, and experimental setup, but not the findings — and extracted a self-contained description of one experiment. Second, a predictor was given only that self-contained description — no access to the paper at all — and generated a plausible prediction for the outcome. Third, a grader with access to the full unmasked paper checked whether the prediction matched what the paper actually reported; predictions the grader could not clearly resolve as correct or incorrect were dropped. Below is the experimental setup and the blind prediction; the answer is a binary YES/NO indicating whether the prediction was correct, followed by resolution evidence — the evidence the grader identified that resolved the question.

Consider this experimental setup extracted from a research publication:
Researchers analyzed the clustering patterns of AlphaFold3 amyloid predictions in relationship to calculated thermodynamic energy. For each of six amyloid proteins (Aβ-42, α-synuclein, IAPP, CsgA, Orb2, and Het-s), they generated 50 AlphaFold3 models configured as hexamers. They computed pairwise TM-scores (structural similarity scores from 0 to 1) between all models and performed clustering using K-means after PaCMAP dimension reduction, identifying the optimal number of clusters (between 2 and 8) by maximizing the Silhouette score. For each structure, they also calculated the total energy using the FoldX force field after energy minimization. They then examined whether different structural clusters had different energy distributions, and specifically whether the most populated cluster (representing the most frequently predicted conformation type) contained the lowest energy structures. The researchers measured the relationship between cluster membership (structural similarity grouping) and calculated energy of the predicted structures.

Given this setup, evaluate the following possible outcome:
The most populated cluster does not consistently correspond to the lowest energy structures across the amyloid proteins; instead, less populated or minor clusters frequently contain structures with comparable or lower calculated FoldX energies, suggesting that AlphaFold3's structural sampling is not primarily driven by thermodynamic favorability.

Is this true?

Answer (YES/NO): YES